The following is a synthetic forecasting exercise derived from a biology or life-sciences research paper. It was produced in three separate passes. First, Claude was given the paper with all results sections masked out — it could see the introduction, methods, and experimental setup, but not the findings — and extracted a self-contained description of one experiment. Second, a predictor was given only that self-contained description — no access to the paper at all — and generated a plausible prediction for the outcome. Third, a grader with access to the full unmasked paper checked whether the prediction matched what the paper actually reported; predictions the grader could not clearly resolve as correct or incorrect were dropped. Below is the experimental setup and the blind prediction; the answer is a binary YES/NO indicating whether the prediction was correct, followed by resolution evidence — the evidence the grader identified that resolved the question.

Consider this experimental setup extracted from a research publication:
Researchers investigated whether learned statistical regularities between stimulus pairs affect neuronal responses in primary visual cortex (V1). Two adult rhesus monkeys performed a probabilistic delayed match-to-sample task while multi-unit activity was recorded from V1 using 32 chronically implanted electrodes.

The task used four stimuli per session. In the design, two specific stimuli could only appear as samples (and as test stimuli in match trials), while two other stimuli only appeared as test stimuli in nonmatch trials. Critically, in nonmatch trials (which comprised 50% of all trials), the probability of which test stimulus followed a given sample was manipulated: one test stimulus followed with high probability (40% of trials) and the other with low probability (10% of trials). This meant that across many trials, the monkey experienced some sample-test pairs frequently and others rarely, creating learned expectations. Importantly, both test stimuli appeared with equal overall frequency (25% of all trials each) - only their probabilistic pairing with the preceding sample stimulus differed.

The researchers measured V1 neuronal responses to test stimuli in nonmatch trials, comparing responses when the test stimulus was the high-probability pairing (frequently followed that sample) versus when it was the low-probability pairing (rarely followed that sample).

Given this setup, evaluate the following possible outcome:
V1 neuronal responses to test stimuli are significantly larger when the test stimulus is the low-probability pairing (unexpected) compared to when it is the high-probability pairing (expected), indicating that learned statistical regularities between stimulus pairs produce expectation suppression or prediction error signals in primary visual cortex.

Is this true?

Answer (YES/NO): NO